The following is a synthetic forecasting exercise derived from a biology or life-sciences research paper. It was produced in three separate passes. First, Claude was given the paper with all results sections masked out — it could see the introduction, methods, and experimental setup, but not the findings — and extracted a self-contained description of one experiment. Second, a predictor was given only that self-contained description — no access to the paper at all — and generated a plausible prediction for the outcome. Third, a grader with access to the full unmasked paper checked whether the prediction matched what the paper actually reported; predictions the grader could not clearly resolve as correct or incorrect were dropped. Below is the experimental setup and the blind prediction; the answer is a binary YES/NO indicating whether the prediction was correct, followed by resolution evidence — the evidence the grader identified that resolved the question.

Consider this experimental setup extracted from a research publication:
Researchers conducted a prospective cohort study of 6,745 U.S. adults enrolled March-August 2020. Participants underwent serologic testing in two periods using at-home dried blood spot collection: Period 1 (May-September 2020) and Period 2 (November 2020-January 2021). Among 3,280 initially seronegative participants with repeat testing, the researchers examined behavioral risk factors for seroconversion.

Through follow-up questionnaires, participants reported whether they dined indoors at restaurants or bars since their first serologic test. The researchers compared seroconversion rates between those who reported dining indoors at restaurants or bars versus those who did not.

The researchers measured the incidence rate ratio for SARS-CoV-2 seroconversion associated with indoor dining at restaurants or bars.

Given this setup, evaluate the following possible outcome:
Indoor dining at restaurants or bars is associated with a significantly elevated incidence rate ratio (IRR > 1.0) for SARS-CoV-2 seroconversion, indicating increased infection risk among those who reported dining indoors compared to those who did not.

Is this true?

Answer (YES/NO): YES